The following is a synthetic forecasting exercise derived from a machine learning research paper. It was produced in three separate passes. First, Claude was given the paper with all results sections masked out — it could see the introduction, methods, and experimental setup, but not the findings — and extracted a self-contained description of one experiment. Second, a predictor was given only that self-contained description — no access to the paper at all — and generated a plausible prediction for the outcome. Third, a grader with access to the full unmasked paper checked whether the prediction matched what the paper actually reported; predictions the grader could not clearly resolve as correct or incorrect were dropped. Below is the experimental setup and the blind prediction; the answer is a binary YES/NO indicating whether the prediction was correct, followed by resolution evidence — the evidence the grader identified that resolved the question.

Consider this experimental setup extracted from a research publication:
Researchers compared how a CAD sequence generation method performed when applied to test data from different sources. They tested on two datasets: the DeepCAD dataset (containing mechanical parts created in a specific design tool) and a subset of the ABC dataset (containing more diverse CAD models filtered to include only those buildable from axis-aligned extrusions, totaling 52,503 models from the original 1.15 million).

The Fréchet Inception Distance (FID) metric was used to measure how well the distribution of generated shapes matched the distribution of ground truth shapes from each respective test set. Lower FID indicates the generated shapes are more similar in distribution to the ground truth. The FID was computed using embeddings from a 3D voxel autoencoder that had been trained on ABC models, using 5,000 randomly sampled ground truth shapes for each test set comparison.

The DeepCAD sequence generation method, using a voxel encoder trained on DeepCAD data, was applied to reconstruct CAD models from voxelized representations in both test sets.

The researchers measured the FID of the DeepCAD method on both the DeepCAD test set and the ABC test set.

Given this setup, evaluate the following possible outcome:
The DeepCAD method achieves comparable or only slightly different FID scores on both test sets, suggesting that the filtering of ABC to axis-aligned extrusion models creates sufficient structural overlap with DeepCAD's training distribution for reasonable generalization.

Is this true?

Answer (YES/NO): NO